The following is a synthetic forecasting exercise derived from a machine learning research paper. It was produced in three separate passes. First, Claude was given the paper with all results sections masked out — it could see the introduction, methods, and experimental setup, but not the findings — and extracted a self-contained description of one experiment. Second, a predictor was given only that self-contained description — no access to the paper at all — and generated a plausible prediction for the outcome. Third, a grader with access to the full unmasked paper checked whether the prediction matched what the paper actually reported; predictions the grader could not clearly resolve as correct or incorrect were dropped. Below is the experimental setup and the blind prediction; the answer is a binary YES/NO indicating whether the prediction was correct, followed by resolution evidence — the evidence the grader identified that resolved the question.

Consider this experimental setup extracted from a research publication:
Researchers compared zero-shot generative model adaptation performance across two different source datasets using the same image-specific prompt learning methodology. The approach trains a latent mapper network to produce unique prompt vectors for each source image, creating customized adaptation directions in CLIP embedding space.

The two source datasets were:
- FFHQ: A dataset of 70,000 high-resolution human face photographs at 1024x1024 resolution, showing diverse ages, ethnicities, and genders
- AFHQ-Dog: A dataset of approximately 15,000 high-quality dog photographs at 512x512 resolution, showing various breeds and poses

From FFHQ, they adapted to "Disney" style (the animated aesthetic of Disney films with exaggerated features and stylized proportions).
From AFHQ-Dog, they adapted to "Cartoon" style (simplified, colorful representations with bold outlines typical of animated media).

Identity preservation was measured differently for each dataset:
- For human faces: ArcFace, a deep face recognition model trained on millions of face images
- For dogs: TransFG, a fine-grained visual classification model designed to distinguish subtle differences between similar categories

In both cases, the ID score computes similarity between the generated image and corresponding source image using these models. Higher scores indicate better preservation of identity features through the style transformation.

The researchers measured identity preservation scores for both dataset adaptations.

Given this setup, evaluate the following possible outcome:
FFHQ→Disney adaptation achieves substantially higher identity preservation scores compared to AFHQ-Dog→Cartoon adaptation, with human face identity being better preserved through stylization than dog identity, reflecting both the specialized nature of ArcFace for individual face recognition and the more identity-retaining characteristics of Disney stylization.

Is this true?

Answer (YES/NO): NO